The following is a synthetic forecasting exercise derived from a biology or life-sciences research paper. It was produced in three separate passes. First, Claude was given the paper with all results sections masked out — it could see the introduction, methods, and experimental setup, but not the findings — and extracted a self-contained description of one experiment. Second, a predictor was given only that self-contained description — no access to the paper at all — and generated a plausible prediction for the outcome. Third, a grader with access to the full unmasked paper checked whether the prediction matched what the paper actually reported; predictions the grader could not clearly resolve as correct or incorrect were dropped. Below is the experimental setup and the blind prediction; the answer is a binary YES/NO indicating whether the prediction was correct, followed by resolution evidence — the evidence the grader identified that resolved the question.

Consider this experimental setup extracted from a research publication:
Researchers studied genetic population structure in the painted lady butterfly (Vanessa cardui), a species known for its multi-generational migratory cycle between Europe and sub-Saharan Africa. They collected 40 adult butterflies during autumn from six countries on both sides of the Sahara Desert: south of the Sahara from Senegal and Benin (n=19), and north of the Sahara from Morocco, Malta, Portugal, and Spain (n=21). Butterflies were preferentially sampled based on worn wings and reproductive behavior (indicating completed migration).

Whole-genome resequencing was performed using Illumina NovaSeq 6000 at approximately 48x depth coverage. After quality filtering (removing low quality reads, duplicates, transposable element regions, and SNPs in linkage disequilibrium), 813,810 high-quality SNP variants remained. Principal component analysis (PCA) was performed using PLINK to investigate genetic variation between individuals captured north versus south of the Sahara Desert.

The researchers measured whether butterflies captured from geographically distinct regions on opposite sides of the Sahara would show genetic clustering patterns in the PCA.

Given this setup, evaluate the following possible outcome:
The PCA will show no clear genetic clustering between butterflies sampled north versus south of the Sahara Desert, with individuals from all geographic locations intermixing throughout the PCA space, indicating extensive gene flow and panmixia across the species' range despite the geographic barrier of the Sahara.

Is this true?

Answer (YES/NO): YES